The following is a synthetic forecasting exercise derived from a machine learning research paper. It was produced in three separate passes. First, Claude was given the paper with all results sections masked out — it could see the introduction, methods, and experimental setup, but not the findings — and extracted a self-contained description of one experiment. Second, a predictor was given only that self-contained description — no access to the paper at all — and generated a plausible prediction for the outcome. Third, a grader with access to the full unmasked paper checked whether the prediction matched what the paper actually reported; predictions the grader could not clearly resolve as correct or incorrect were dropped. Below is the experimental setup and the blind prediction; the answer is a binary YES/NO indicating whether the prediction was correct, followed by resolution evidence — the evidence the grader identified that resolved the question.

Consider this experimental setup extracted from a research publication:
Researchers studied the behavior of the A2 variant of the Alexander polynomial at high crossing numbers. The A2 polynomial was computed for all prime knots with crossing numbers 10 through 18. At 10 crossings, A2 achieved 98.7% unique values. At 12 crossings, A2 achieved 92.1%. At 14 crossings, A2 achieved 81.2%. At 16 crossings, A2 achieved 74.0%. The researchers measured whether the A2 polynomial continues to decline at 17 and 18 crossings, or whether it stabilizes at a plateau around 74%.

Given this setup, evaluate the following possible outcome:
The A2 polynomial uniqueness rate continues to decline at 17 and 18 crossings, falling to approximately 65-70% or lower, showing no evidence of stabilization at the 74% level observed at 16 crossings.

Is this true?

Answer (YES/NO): NO